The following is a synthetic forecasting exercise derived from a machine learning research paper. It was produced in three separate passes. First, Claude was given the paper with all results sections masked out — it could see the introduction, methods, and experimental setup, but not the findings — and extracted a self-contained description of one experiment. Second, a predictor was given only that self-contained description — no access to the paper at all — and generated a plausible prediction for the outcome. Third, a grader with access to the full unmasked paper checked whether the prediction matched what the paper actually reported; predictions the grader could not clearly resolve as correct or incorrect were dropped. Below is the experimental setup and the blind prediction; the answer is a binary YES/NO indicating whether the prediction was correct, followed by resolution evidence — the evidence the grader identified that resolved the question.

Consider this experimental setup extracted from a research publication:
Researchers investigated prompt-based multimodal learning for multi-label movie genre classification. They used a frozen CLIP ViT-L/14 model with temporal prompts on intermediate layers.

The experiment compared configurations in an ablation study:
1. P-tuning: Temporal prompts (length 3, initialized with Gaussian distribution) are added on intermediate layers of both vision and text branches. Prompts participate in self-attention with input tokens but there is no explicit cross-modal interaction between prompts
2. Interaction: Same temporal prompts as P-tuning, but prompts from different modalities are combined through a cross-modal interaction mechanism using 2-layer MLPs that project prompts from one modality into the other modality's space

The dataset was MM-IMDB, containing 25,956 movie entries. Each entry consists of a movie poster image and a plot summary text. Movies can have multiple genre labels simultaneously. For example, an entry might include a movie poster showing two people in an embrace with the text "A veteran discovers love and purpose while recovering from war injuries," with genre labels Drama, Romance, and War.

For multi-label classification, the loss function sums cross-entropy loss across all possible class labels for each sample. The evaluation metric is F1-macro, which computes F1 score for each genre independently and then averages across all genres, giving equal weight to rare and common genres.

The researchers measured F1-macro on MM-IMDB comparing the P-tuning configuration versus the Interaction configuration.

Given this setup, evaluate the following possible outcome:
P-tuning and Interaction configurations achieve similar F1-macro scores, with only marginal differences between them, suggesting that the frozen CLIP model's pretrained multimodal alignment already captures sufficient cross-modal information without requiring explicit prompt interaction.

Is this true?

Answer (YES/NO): NO